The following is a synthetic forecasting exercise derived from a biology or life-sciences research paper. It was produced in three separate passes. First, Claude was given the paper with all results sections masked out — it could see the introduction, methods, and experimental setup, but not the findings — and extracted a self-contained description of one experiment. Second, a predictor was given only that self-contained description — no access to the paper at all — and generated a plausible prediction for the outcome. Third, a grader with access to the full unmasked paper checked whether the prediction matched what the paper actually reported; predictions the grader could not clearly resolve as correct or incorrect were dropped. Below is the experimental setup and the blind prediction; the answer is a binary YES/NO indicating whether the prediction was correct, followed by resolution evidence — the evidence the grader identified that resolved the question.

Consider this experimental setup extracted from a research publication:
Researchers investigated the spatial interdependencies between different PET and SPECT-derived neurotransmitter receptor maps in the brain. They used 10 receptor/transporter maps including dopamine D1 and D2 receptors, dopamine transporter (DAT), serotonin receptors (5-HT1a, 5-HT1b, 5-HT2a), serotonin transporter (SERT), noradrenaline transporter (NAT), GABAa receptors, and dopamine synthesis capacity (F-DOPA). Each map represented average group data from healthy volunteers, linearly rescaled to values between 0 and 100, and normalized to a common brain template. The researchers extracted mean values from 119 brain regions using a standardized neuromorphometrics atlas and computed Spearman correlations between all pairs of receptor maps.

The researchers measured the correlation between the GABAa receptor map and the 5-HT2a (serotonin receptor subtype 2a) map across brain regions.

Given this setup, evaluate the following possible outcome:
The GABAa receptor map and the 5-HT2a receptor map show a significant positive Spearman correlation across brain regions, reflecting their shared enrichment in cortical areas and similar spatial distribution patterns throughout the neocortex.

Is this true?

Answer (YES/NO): YES